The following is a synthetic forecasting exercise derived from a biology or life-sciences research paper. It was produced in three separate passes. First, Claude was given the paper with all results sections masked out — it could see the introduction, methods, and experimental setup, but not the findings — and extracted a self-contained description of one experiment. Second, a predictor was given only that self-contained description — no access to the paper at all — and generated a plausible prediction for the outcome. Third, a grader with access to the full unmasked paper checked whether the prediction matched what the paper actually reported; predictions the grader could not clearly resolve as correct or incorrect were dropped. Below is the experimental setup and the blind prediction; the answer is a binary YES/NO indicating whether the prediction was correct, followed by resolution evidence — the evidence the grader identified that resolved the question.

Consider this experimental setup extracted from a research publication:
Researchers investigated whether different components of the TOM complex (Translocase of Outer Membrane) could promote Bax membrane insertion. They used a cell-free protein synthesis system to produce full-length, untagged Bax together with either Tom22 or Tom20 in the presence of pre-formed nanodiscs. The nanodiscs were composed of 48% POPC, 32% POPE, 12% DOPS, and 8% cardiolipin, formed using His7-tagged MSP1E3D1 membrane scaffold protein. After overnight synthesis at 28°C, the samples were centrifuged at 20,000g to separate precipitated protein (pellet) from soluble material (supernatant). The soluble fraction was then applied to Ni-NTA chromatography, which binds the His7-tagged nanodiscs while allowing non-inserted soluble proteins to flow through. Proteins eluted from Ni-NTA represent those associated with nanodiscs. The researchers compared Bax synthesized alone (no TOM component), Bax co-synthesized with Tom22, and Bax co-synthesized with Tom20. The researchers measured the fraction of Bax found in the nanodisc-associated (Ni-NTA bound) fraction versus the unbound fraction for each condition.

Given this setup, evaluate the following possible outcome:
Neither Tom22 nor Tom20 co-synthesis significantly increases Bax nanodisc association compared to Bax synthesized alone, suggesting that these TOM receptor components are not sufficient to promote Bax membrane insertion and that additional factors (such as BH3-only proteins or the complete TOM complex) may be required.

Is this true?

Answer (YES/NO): NO